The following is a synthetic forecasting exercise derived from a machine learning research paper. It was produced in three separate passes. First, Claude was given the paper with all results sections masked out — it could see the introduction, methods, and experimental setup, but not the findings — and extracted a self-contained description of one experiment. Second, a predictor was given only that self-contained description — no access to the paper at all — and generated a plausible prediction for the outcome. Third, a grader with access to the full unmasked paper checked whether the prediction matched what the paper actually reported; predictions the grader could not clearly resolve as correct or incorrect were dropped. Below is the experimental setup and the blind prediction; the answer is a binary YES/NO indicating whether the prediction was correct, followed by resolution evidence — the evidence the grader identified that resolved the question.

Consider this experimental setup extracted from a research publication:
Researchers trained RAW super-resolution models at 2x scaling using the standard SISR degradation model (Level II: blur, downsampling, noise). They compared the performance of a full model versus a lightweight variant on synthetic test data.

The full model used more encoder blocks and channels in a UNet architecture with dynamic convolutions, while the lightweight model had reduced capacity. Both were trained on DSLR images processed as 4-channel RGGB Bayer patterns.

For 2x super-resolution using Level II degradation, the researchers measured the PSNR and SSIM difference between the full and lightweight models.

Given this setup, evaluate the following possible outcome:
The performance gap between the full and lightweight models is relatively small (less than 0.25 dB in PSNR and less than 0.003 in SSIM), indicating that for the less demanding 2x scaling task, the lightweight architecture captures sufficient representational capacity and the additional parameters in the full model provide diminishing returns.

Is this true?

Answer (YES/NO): NO